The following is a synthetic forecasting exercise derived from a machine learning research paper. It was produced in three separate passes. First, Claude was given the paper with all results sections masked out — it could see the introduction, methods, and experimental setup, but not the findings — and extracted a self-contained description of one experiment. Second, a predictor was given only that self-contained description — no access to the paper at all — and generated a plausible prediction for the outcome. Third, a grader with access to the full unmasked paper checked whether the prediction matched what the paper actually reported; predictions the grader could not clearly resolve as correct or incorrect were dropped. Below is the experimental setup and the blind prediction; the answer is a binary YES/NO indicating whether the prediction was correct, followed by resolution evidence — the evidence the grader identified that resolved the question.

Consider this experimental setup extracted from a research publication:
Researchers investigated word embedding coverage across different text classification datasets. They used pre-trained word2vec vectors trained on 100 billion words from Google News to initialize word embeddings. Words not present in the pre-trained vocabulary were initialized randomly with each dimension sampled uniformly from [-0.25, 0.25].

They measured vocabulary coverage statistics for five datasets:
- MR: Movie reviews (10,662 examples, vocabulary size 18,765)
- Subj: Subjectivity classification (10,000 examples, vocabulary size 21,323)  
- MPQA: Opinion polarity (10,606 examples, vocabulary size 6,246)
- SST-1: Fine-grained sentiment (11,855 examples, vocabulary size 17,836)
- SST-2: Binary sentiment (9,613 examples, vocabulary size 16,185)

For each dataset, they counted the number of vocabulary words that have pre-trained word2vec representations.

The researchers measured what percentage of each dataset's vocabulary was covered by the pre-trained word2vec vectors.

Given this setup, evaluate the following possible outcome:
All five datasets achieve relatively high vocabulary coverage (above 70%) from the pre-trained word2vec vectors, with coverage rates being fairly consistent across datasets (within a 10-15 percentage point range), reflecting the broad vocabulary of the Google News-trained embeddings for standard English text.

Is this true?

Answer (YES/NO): YES